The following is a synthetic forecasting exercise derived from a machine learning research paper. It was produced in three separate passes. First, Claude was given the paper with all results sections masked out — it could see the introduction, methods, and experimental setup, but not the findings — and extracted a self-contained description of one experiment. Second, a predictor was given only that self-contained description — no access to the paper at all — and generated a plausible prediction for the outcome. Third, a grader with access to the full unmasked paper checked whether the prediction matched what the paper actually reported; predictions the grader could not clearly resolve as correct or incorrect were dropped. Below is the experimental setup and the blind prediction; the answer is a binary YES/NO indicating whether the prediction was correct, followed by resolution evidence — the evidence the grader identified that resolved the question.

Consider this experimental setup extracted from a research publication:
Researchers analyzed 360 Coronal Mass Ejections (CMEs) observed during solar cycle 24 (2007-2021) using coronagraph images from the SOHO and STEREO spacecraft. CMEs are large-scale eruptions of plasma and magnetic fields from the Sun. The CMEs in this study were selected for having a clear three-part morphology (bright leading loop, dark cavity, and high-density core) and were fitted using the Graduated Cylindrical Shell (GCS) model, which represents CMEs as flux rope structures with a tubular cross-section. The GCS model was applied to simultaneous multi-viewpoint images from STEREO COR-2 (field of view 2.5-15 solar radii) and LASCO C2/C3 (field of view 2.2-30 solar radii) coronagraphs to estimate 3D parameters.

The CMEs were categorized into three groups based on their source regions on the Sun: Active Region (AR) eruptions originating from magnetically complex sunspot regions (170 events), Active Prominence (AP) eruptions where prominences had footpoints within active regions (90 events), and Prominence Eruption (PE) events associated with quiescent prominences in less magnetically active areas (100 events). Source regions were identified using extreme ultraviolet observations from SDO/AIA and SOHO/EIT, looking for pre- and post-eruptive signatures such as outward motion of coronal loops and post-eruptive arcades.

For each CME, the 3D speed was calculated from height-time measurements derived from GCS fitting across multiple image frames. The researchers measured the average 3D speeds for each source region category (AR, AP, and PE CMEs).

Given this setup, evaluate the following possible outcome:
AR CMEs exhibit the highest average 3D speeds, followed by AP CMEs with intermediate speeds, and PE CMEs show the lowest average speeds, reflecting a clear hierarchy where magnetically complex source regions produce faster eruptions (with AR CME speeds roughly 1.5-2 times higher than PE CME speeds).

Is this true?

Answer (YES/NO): NO